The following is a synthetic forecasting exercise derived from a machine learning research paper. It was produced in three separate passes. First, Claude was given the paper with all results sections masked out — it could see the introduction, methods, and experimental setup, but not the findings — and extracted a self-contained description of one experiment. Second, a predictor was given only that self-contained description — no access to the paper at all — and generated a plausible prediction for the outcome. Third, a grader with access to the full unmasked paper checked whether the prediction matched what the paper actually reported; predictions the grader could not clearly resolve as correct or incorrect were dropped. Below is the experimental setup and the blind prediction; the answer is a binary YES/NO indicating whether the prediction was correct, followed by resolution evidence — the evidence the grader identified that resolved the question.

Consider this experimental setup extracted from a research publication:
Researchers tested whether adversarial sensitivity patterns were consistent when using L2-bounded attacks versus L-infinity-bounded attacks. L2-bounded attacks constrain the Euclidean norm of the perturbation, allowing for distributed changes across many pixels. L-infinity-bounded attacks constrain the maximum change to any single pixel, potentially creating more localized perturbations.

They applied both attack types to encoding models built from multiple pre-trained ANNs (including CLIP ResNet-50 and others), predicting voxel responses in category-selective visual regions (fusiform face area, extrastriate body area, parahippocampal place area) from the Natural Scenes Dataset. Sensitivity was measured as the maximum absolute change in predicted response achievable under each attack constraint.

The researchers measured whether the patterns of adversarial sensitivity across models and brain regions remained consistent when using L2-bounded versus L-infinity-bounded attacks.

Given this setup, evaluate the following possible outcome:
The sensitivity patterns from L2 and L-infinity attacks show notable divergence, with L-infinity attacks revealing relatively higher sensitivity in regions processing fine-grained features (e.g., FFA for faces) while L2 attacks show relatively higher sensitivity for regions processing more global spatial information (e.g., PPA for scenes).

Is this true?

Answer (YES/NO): NO